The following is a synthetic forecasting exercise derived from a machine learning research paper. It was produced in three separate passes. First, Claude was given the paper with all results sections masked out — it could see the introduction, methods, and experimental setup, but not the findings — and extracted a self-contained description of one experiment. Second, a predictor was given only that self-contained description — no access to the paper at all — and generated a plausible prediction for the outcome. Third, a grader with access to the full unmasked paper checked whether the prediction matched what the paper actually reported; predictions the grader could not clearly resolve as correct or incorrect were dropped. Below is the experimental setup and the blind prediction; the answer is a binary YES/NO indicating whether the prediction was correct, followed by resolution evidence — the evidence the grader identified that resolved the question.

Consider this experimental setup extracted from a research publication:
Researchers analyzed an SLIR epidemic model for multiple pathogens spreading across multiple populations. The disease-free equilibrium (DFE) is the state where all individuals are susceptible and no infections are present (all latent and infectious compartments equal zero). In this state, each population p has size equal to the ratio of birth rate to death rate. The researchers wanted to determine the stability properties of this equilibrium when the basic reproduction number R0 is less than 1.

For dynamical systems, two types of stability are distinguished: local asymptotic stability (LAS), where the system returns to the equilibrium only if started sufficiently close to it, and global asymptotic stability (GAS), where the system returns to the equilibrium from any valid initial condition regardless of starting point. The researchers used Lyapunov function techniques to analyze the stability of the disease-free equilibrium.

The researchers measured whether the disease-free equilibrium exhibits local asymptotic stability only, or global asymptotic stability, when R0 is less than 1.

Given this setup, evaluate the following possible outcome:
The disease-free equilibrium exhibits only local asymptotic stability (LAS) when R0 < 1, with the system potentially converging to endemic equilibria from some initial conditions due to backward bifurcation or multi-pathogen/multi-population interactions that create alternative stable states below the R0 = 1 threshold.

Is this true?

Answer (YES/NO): NO